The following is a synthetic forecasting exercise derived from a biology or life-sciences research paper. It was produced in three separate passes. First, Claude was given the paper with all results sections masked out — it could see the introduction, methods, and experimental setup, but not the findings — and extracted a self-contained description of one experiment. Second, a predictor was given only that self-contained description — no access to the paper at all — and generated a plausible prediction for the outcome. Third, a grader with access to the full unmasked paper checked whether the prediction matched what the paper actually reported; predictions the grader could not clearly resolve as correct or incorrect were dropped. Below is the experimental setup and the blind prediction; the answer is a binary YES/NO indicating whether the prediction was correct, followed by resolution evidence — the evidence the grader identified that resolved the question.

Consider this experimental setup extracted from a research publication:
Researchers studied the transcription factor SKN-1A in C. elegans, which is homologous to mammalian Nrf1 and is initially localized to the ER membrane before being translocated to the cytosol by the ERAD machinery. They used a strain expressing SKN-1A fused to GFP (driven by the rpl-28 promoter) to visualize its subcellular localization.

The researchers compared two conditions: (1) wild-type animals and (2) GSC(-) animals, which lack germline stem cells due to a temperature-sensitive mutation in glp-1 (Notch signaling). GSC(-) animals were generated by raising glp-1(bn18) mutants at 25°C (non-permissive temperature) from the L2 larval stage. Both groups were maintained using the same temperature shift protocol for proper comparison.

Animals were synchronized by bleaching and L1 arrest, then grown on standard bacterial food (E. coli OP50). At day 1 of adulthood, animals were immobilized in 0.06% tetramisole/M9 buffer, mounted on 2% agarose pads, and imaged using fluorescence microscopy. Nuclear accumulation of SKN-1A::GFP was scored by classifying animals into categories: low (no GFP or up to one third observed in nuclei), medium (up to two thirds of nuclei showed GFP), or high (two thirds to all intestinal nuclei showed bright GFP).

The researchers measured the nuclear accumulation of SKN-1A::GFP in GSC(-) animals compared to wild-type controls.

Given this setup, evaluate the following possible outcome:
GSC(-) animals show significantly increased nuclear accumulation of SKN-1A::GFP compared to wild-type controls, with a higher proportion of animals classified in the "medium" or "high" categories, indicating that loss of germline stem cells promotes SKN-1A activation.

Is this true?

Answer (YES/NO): YES